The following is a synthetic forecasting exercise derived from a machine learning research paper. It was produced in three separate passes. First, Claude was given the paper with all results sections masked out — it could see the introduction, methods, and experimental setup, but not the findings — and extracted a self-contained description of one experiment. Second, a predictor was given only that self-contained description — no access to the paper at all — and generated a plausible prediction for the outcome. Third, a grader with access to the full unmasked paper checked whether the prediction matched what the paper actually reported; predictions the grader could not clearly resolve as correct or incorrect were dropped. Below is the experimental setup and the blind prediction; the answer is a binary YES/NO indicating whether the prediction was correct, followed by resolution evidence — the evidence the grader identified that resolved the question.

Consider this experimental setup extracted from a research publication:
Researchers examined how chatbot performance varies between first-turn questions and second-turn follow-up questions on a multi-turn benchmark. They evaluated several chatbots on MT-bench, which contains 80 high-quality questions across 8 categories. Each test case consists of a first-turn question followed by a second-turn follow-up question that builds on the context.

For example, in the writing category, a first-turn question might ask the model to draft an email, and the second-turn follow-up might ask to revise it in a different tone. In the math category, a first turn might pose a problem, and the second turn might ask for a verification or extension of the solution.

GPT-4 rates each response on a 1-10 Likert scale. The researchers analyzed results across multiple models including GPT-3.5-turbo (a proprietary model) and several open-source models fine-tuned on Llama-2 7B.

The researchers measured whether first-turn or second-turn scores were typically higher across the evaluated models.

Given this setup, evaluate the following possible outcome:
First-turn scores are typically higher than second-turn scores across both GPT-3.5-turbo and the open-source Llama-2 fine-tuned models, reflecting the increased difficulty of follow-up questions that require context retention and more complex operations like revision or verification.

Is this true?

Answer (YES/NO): YES